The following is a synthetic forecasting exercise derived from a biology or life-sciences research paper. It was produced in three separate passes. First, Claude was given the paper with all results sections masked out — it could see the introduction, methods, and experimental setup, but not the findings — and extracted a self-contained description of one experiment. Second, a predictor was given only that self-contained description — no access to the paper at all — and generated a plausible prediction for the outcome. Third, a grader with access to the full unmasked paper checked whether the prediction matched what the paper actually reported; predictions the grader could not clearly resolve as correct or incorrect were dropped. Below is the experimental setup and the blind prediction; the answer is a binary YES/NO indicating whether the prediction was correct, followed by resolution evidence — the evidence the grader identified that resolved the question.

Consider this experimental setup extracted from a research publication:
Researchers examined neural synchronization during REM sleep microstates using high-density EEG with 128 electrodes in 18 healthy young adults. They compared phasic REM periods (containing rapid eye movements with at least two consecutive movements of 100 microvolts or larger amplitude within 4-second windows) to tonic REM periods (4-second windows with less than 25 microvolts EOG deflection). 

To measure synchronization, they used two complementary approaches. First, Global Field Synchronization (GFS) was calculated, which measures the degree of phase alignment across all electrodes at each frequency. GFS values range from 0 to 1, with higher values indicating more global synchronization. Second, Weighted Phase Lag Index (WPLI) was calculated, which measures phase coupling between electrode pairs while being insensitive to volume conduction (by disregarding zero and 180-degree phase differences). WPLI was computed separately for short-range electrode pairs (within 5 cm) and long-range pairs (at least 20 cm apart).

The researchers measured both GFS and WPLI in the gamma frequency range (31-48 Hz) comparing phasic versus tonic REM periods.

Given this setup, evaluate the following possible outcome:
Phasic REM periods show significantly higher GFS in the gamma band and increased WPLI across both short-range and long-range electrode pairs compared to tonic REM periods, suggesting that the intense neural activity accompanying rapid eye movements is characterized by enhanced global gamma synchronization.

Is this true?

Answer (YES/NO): NO